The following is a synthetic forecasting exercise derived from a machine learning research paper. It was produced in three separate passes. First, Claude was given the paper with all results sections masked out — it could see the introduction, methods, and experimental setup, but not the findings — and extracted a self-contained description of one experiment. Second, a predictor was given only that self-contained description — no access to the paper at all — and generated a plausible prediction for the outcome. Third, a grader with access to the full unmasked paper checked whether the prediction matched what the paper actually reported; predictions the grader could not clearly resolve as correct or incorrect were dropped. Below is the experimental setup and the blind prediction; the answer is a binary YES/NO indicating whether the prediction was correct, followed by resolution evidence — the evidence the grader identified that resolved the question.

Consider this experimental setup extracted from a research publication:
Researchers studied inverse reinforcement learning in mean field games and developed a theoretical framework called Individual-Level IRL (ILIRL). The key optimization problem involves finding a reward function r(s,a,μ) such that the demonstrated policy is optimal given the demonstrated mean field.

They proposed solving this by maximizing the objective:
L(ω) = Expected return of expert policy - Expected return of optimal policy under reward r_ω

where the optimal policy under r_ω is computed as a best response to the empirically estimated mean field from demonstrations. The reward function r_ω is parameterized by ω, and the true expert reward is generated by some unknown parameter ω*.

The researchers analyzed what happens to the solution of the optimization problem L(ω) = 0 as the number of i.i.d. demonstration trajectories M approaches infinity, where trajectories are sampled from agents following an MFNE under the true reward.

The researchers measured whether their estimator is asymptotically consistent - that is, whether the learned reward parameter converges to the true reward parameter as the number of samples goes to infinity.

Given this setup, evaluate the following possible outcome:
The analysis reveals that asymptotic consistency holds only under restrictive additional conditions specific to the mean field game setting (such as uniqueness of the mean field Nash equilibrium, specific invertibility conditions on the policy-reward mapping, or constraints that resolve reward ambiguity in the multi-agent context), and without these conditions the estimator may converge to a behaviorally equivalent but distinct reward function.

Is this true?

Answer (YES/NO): NO